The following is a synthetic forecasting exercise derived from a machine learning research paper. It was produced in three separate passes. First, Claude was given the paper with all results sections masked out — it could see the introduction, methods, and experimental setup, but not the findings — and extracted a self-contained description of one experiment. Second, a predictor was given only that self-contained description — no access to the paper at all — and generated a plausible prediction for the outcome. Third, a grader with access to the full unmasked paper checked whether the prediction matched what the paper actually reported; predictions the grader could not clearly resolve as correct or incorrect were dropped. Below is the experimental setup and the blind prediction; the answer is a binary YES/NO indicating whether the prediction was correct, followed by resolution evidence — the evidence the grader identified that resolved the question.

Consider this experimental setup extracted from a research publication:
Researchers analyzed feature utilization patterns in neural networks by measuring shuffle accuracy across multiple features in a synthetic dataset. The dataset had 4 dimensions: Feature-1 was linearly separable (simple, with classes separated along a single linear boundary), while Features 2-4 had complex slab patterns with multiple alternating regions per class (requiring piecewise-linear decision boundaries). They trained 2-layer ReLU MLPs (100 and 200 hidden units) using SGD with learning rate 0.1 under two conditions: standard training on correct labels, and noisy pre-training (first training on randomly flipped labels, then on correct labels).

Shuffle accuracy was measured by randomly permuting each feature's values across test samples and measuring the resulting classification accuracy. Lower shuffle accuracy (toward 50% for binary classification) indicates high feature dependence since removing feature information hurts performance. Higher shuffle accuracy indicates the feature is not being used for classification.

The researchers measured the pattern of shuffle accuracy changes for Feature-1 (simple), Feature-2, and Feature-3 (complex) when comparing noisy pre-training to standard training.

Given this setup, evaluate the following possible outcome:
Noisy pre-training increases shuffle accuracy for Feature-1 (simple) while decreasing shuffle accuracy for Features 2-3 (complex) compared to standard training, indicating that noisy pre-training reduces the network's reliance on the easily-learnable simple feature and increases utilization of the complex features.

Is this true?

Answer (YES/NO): YES